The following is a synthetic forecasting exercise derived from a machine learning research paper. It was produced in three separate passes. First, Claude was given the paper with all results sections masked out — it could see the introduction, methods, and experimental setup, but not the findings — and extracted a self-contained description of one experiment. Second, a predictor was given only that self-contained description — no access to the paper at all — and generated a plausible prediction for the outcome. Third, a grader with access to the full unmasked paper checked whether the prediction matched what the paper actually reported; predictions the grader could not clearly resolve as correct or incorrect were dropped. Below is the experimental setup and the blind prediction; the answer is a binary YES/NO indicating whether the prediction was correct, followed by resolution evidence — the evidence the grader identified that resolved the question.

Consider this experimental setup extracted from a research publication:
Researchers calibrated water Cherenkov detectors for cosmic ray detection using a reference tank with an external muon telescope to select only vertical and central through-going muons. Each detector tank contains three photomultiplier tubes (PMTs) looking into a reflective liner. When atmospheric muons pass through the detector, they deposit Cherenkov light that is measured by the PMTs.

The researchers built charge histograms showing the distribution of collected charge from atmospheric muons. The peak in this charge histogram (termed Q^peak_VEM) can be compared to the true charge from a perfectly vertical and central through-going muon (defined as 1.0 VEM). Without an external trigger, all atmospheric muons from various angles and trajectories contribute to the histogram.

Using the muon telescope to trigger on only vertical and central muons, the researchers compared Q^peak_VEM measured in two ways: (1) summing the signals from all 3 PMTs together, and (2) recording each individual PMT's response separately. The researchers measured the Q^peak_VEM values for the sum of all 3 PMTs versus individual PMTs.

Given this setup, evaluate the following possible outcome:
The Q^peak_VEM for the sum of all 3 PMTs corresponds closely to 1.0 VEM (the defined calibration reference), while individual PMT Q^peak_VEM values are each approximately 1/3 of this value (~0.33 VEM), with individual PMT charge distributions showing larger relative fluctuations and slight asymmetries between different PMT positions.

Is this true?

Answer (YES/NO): NO